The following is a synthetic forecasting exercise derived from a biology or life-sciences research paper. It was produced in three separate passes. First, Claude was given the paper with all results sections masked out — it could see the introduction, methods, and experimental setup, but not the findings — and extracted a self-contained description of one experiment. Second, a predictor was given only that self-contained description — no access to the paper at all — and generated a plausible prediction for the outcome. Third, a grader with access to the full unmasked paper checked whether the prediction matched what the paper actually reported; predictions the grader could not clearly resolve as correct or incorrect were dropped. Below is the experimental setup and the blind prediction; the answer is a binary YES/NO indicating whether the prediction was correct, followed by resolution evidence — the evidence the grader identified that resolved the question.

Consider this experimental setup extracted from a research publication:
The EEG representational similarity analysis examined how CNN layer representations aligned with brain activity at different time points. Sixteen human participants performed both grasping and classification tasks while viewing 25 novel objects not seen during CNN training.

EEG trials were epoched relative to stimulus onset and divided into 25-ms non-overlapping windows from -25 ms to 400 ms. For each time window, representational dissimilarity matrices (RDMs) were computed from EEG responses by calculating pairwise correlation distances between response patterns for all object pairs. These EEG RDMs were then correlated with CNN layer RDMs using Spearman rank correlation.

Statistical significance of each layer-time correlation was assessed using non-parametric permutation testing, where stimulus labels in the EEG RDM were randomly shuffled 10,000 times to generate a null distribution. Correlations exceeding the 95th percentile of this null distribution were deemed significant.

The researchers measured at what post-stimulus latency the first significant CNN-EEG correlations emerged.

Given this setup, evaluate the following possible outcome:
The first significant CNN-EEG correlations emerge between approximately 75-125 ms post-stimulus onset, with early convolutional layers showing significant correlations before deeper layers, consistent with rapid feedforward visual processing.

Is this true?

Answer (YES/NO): NO